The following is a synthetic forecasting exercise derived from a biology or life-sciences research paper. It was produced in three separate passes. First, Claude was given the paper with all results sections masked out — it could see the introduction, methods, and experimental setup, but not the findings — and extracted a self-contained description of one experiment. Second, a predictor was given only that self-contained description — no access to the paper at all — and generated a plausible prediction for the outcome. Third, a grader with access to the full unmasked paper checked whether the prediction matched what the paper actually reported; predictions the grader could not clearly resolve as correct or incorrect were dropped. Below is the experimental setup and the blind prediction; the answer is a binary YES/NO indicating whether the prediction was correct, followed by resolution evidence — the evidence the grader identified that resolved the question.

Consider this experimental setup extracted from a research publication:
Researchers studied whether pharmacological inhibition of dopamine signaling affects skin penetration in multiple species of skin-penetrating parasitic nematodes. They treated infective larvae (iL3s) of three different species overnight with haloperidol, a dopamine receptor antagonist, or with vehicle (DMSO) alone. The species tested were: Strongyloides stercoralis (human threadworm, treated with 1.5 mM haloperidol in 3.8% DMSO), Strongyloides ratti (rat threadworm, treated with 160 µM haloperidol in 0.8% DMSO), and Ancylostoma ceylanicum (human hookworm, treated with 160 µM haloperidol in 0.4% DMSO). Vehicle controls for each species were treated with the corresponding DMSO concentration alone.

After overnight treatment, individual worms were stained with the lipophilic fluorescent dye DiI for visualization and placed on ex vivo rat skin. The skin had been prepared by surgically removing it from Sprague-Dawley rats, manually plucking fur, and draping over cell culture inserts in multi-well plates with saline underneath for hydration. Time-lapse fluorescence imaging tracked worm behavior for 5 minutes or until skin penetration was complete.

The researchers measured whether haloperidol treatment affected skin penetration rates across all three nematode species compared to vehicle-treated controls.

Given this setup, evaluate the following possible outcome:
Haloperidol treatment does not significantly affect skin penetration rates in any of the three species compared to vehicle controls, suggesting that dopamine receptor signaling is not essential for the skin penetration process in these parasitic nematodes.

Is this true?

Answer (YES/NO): NO